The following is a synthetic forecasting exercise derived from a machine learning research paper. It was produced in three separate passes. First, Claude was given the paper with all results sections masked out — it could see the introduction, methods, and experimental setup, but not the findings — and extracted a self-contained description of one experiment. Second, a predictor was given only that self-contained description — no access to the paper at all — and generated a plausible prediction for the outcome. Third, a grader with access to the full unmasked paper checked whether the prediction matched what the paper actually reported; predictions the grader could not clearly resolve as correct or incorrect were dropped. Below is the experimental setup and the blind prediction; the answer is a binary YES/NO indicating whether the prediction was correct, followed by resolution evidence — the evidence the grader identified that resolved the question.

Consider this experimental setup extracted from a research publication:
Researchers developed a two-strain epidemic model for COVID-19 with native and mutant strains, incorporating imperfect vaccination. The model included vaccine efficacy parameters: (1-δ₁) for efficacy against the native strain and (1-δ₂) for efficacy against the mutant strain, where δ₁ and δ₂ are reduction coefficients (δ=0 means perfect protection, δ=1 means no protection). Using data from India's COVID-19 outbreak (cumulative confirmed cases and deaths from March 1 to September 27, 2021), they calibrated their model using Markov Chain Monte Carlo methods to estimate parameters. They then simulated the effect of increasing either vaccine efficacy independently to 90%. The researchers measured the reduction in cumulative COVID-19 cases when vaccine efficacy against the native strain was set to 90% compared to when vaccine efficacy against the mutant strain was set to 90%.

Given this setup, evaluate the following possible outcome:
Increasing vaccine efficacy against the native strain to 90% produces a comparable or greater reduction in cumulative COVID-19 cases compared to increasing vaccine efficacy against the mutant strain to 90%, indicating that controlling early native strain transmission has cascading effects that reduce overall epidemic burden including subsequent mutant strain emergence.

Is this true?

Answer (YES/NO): YES